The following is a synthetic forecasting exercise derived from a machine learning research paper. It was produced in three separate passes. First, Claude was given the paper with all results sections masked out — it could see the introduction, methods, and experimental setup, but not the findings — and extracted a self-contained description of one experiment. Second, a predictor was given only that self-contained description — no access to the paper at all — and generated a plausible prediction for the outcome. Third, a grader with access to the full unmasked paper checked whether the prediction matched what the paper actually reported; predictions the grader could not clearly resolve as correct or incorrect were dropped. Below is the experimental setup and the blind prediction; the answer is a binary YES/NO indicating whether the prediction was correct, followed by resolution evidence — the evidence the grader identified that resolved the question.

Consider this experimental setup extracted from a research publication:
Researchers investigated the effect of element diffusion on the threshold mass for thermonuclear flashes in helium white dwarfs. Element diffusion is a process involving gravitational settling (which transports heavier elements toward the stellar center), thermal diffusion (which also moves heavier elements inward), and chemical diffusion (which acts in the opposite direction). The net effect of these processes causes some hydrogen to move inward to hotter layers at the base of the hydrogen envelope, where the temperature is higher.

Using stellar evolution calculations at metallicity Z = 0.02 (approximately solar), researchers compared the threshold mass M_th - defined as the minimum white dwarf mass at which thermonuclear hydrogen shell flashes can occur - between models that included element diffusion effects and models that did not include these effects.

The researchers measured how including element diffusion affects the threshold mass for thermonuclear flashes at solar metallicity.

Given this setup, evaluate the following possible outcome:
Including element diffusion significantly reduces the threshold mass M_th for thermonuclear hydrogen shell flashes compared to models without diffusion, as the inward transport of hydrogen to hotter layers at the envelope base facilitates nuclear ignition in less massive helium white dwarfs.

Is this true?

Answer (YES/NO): YES